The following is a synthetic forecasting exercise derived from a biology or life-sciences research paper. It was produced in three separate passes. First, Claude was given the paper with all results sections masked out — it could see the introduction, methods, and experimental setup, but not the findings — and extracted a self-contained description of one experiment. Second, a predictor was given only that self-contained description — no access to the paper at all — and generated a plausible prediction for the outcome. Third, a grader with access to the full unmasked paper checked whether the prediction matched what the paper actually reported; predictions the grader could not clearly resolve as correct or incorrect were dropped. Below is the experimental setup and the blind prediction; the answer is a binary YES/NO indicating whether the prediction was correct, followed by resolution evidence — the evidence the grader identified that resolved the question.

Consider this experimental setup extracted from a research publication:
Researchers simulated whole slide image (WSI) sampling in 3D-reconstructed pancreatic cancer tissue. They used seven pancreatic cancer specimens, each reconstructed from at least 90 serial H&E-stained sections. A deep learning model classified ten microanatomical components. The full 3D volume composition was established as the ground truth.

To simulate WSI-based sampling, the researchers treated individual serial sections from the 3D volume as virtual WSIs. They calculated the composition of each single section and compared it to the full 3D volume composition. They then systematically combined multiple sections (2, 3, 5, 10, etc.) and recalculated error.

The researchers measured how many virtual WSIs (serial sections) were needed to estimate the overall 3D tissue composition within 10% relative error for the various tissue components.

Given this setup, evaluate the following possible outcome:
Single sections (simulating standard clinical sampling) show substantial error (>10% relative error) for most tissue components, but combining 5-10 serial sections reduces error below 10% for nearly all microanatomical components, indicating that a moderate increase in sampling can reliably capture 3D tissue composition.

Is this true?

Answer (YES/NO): NO